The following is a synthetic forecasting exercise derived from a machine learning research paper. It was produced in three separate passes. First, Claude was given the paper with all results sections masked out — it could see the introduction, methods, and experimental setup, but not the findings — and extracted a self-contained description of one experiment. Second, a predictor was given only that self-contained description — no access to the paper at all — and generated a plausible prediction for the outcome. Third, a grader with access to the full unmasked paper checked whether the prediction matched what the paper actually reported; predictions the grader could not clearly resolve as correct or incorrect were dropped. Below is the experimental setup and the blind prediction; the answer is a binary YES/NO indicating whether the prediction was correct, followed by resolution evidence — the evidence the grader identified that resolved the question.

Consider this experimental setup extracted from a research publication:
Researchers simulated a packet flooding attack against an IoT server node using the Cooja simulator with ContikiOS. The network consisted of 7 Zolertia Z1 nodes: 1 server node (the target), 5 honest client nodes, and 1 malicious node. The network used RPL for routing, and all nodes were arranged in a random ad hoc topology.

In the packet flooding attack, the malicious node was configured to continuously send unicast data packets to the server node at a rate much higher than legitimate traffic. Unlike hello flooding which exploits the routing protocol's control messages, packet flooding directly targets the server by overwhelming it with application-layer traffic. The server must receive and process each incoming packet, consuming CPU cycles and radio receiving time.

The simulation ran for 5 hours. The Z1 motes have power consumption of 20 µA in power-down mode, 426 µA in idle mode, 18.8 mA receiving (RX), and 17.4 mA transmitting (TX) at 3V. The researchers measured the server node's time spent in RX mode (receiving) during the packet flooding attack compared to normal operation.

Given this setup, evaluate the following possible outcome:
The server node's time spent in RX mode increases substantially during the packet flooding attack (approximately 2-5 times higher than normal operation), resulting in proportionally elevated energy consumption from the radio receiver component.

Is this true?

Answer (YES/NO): YES